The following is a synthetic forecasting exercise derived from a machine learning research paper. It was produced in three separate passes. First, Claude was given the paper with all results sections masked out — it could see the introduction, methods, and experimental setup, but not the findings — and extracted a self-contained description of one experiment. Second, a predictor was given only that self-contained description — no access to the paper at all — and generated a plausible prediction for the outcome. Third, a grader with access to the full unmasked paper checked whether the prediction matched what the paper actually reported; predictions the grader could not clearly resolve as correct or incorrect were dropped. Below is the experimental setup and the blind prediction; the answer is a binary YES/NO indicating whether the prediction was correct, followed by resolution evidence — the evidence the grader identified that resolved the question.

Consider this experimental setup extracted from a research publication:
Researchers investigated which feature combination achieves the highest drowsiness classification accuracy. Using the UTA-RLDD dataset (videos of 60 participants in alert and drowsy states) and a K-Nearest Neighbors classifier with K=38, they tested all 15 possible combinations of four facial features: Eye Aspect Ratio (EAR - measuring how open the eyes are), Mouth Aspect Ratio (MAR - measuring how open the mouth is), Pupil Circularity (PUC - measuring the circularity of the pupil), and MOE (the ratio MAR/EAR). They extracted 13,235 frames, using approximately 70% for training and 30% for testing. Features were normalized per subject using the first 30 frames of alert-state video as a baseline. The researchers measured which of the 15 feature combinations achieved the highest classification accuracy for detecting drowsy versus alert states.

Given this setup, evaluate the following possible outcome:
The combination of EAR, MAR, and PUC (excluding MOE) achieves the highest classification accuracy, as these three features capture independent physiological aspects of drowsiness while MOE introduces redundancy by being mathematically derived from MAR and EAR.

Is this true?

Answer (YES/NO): NO